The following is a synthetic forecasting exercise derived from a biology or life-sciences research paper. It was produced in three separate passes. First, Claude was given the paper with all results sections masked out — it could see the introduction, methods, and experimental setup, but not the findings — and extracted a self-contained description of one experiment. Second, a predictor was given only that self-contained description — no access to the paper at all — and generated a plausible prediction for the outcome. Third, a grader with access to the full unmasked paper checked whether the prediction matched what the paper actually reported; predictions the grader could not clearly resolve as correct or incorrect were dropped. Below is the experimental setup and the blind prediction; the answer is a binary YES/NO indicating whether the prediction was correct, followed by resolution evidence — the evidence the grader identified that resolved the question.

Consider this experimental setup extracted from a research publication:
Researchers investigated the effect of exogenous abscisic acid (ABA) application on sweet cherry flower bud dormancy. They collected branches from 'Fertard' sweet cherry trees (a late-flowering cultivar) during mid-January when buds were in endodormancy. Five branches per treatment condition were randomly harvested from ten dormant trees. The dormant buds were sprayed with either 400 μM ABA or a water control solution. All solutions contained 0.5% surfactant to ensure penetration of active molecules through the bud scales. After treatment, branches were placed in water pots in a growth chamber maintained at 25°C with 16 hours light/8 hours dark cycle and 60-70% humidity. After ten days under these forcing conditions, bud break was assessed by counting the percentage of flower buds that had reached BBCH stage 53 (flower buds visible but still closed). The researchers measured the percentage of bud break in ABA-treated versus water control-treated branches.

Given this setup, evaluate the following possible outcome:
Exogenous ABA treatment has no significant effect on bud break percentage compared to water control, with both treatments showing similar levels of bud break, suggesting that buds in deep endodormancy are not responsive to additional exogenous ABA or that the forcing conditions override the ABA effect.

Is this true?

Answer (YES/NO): YES